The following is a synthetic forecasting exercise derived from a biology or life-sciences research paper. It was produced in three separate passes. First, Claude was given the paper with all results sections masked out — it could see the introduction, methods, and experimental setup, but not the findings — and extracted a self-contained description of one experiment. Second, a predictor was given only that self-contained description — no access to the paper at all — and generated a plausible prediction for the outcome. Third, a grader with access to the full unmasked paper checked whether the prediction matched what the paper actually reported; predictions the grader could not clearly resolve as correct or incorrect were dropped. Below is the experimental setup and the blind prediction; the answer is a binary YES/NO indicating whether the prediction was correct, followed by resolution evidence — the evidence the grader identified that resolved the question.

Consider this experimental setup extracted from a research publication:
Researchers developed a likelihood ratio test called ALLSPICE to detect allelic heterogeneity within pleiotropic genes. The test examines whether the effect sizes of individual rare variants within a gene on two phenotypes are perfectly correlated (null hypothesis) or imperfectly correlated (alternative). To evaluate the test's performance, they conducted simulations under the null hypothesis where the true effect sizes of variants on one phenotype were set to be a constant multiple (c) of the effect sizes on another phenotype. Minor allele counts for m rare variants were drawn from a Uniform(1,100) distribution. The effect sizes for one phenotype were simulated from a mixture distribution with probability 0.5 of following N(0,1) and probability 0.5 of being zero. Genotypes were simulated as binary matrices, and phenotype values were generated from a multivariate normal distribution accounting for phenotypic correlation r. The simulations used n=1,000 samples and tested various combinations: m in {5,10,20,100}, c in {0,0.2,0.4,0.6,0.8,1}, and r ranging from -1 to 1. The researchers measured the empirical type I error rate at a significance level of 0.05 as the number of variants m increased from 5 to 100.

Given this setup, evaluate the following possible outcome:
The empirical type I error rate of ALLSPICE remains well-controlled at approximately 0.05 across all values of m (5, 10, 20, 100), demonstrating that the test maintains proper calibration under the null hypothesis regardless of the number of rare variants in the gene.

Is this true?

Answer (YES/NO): NO